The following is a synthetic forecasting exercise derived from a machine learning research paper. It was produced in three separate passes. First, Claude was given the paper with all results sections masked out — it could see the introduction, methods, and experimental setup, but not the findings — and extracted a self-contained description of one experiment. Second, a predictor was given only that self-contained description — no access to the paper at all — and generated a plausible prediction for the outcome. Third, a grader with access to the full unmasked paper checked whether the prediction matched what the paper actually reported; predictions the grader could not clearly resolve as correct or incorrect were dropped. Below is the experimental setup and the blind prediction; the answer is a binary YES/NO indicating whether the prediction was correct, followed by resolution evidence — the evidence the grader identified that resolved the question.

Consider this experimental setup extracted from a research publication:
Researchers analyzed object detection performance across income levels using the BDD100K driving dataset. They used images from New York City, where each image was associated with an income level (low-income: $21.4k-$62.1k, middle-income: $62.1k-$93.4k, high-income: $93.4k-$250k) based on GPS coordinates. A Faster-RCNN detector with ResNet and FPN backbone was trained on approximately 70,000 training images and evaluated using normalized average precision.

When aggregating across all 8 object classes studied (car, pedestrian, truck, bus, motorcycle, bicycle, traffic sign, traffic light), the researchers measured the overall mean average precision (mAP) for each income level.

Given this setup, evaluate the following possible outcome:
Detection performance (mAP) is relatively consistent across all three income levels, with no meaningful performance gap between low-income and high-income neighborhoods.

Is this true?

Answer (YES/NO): NO